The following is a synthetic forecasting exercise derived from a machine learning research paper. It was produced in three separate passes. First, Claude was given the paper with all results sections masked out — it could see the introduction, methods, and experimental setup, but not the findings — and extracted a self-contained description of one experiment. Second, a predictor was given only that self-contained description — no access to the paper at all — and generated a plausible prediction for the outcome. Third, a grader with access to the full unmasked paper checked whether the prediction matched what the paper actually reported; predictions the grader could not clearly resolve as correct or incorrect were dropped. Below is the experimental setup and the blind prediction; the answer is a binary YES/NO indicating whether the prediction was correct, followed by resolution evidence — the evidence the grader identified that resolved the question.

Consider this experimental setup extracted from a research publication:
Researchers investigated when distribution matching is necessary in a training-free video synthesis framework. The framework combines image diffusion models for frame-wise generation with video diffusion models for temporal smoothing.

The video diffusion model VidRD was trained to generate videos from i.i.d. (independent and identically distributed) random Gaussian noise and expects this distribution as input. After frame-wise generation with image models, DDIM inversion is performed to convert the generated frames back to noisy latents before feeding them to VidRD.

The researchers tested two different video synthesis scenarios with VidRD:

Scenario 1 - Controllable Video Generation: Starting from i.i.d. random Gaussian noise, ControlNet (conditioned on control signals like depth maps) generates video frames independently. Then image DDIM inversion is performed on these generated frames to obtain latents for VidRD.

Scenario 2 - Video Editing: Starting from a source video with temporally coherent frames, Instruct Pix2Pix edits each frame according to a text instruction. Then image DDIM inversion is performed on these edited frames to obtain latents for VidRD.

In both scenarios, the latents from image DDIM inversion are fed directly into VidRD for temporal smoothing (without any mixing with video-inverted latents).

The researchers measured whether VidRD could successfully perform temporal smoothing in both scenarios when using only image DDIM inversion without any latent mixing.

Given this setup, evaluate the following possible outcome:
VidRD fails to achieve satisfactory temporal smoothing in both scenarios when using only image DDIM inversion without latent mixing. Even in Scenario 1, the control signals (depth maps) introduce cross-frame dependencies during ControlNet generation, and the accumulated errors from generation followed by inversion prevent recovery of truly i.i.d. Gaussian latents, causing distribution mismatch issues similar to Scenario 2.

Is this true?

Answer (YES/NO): NO